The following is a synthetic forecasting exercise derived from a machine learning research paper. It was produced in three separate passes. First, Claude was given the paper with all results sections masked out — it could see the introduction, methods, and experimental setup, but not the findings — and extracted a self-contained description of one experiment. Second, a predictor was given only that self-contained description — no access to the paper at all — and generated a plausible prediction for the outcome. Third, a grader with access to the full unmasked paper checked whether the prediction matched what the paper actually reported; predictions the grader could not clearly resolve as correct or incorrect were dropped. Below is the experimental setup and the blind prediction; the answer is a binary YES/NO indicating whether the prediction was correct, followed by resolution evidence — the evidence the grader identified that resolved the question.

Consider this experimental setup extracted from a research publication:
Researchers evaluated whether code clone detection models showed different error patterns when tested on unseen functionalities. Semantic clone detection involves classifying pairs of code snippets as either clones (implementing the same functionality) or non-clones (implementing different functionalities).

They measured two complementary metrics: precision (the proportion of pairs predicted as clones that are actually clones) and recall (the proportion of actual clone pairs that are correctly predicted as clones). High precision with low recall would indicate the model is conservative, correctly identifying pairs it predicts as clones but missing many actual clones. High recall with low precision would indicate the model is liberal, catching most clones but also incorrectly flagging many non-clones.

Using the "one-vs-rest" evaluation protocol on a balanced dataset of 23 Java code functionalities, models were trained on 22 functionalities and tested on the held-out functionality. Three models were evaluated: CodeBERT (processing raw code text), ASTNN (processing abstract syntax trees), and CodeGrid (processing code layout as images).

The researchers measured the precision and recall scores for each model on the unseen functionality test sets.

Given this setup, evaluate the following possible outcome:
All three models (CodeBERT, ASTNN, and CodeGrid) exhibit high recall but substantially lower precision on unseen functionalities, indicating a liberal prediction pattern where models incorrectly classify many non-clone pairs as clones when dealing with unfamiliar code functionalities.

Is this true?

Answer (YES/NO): NO